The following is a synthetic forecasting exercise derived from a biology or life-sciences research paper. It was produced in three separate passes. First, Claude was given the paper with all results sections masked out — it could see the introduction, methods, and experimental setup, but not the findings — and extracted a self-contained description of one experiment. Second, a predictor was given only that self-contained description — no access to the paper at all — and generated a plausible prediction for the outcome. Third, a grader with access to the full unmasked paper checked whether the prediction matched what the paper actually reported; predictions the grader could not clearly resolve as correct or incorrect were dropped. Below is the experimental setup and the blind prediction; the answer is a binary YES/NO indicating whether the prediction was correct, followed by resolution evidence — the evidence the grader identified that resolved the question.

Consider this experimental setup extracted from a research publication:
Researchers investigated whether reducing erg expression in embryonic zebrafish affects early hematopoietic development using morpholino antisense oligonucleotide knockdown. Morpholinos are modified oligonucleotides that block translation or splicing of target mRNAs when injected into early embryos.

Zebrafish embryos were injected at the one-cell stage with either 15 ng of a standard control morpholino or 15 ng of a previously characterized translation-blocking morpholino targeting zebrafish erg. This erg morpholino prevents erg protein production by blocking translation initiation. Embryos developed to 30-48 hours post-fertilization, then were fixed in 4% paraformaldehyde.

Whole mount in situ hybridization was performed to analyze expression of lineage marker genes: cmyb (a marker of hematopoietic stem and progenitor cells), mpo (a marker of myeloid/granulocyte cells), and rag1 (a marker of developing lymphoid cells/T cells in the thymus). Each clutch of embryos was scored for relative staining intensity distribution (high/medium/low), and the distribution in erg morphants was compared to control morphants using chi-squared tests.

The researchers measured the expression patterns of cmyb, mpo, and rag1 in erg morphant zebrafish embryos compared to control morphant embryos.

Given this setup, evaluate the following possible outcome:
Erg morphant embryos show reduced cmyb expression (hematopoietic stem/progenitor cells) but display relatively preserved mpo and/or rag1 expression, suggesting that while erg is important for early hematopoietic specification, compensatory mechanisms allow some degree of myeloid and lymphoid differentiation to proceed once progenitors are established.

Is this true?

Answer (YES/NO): NO